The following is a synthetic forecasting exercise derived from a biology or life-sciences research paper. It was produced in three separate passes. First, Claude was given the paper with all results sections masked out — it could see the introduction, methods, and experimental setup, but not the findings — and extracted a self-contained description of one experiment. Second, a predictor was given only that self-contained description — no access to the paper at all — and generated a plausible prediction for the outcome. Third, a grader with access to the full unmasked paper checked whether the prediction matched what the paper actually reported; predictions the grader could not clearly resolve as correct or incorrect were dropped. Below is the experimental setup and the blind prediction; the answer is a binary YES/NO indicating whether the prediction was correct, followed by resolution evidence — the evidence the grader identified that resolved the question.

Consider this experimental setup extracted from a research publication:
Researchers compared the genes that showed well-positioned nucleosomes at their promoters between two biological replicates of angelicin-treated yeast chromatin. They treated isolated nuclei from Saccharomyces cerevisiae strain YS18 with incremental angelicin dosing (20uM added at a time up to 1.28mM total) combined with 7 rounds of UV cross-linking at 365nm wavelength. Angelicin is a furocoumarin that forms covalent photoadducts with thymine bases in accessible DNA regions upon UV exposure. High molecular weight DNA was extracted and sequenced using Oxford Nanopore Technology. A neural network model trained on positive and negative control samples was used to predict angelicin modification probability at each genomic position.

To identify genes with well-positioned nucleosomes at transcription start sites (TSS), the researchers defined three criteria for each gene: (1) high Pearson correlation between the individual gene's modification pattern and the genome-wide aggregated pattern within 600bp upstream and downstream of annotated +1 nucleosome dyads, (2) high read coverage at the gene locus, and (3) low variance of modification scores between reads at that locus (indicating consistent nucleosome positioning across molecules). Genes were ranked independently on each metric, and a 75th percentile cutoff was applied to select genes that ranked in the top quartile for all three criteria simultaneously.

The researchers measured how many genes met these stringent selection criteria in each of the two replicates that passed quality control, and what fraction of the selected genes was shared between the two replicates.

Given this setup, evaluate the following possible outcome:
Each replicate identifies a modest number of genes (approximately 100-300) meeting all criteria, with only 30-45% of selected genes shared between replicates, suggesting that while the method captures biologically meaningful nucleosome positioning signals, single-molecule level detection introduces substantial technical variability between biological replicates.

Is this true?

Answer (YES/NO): NO